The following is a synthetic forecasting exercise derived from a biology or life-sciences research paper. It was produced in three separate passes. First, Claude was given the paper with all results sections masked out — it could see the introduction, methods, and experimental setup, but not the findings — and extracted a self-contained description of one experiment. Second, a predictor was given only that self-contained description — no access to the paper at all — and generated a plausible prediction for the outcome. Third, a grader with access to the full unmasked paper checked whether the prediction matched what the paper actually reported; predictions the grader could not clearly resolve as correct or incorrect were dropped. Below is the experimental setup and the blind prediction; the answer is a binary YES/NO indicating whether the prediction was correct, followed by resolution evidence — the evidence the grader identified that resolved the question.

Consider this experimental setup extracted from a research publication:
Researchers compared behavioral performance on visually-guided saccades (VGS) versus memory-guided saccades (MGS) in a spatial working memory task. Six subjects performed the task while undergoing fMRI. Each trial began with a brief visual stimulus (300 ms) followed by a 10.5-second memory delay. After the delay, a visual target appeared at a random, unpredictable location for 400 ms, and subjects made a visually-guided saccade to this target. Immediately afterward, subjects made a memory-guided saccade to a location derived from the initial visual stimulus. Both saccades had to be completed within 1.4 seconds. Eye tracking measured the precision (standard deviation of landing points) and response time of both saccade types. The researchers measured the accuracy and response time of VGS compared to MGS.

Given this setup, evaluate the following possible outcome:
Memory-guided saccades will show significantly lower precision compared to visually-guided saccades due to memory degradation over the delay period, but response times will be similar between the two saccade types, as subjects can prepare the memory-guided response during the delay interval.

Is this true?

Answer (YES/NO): NO